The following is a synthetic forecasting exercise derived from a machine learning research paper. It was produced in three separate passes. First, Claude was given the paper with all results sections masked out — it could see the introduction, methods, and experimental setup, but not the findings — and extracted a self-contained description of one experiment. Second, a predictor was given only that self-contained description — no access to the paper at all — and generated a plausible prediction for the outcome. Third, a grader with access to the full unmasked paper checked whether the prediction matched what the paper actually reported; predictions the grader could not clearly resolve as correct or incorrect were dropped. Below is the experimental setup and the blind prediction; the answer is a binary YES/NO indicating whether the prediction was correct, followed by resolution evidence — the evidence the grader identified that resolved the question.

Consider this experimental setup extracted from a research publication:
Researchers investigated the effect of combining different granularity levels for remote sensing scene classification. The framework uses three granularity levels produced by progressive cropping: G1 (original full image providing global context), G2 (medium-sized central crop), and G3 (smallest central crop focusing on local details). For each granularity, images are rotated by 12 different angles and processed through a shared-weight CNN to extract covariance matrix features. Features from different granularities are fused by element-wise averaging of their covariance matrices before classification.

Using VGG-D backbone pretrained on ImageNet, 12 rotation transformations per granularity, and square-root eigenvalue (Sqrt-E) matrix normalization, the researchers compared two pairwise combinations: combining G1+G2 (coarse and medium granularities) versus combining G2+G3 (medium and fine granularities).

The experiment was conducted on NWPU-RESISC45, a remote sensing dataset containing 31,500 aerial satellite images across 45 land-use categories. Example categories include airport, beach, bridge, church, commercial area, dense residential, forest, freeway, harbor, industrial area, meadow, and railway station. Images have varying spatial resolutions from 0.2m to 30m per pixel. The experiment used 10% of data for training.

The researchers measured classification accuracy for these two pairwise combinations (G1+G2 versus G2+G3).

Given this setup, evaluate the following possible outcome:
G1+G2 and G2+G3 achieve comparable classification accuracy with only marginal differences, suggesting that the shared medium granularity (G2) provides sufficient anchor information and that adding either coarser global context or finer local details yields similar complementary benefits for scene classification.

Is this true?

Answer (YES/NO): NO